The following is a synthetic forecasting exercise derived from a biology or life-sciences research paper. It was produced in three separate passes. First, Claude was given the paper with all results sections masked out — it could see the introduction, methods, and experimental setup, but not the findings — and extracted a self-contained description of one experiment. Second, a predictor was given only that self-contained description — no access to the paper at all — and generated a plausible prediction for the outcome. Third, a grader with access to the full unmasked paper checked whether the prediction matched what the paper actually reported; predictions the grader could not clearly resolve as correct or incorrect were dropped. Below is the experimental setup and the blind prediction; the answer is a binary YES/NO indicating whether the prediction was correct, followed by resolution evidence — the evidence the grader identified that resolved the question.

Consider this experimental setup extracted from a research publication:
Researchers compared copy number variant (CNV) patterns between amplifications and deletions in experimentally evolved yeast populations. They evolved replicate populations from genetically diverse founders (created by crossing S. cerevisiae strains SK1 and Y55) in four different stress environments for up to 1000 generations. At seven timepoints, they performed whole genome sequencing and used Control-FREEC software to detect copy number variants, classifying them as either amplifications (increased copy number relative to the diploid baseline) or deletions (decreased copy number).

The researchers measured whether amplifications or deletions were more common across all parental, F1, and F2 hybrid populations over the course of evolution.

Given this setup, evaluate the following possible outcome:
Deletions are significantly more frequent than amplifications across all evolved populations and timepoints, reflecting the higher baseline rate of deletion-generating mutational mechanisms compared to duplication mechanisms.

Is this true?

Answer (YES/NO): NO